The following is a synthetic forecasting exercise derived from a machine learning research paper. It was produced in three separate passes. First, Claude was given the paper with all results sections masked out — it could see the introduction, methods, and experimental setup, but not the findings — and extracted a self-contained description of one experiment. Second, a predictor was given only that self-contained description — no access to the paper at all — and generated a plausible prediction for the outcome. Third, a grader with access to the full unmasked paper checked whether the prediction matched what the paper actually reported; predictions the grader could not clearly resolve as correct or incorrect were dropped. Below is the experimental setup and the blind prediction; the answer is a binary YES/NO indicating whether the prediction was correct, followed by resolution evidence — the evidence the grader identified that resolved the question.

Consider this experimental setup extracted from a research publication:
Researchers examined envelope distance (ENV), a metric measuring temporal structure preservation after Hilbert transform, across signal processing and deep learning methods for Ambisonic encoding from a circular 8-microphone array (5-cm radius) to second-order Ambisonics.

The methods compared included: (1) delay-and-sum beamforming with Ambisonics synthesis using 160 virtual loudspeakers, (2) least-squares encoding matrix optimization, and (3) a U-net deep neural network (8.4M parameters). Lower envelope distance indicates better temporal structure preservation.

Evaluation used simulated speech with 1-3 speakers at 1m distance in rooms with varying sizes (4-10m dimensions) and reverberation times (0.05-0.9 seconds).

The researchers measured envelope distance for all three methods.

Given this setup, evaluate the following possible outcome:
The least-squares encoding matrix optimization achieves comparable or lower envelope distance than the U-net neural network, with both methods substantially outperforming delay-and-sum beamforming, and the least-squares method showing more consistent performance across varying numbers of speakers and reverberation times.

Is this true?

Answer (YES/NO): NO